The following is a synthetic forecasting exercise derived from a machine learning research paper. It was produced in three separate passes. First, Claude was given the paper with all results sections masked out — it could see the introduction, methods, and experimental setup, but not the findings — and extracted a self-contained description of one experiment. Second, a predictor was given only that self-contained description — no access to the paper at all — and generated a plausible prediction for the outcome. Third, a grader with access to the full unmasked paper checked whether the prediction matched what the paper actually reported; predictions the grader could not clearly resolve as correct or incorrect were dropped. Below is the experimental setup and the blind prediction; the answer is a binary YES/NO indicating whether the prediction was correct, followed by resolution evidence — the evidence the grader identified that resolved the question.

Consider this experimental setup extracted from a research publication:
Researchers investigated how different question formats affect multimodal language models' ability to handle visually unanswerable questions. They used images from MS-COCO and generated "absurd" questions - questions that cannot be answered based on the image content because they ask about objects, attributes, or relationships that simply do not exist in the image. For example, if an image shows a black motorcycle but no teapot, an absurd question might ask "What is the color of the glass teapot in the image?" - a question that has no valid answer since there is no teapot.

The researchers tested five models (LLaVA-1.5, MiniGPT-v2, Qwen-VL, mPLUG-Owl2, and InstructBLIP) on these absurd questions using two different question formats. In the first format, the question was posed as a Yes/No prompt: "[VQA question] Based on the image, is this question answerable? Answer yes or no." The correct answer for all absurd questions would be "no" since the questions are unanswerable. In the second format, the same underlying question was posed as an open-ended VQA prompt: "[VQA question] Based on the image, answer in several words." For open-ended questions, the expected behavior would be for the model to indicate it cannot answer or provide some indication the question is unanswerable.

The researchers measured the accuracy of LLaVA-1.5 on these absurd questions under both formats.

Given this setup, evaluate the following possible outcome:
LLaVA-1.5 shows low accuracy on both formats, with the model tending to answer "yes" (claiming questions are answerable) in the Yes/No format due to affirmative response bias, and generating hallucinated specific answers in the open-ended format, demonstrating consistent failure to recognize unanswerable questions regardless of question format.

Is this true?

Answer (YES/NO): NO